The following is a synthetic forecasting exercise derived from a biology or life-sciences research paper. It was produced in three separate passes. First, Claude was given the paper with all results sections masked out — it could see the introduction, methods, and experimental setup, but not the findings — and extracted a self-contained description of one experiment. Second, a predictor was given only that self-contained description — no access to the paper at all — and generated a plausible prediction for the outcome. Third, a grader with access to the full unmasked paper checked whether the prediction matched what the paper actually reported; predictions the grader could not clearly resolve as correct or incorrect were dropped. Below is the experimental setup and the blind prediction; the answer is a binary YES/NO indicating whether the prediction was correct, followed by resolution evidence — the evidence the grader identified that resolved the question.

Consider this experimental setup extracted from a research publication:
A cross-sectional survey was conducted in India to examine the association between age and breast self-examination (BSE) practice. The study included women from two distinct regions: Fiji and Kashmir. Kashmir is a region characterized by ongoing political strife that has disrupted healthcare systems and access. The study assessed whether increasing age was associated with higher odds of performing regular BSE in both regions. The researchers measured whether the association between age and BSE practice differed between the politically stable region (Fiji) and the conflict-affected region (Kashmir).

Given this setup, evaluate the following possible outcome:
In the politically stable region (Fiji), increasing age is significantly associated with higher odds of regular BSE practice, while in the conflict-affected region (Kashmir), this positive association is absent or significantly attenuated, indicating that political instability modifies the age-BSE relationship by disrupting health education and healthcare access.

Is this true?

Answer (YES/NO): YES